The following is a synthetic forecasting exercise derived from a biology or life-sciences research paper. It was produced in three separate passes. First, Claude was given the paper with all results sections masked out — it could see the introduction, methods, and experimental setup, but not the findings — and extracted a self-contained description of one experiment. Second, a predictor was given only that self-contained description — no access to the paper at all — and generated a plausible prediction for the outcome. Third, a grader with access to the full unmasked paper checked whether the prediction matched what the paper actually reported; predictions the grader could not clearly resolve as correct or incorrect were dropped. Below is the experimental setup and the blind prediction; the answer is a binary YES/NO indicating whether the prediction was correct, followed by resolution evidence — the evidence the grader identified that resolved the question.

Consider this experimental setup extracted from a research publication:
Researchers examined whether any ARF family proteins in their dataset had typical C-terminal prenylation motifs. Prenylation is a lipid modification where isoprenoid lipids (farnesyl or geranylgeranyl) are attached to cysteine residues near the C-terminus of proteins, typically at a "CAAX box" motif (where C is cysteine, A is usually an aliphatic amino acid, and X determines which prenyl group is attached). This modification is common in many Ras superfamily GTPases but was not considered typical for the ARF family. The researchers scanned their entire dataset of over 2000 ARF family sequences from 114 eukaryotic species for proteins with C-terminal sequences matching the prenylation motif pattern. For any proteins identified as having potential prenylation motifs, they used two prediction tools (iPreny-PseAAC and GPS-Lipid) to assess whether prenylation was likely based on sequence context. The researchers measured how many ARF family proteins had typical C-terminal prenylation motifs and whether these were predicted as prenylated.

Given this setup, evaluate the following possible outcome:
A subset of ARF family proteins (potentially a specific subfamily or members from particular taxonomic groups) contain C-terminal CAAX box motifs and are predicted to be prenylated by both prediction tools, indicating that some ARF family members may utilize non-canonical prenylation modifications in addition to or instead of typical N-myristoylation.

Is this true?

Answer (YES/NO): NO